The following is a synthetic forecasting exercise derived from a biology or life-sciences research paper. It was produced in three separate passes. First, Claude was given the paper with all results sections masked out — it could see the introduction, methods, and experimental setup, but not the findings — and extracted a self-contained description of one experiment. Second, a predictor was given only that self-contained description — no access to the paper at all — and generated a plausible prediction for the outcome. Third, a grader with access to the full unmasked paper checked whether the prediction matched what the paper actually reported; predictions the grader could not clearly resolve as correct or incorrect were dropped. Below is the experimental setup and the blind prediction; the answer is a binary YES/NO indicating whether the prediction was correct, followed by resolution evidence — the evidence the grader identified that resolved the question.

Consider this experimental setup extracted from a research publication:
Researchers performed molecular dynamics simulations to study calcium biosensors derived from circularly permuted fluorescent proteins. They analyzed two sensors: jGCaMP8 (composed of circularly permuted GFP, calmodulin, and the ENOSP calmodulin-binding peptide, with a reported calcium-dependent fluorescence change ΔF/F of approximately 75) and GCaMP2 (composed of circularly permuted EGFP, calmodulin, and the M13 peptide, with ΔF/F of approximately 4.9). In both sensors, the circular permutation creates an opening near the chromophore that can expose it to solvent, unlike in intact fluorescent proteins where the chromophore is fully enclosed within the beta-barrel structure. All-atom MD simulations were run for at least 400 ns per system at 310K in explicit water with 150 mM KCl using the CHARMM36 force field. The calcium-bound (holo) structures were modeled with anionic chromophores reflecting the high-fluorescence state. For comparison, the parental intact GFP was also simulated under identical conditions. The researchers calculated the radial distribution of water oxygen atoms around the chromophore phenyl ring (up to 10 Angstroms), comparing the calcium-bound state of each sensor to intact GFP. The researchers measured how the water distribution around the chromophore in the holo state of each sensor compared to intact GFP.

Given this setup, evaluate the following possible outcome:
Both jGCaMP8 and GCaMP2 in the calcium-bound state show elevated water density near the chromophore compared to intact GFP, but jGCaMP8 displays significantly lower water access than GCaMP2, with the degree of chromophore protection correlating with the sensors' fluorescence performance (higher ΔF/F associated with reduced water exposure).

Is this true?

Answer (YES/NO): YES